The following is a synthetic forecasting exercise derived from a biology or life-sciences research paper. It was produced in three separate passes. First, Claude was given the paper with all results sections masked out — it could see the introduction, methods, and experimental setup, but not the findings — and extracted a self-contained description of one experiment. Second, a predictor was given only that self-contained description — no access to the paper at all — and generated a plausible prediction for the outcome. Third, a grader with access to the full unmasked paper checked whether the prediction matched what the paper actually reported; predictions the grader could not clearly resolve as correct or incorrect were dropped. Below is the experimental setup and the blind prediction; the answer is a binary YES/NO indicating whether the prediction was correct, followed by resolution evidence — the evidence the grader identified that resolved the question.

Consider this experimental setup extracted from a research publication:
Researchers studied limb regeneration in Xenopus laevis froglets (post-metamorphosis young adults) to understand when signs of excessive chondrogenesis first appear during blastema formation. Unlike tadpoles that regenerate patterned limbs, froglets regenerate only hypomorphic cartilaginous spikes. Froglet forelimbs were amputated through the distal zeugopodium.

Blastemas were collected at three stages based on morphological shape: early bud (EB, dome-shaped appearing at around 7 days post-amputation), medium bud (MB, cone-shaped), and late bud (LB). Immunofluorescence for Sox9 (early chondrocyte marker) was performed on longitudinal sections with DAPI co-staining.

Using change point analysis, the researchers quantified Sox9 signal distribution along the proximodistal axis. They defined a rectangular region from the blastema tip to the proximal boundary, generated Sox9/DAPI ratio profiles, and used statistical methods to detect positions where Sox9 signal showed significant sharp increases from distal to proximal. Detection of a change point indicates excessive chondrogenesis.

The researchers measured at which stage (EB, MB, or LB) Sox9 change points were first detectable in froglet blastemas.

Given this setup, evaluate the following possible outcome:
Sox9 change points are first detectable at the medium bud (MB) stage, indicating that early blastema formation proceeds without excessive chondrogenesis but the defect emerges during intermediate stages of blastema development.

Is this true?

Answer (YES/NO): YES